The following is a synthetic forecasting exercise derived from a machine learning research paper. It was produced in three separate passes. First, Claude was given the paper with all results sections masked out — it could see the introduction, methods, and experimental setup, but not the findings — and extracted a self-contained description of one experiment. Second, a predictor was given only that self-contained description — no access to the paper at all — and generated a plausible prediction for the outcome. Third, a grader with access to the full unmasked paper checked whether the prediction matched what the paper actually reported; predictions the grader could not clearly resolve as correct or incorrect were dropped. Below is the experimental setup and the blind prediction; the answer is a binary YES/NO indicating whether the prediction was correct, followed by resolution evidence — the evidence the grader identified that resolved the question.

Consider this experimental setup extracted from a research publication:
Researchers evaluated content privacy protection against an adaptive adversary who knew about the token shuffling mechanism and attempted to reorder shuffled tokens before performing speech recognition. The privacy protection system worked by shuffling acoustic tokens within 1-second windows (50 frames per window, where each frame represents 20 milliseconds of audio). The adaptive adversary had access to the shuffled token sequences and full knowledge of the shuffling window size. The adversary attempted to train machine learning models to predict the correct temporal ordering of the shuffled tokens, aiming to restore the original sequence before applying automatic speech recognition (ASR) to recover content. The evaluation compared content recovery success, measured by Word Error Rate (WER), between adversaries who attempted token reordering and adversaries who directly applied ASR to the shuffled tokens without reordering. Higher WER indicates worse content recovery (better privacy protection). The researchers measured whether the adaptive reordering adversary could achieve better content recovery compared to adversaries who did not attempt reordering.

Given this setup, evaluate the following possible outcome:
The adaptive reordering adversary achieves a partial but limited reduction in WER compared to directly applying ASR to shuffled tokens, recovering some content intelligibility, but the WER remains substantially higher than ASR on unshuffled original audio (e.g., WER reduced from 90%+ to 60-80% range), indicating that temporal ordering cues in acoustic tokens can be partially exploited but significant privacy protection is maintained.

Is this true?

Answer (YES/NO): NO